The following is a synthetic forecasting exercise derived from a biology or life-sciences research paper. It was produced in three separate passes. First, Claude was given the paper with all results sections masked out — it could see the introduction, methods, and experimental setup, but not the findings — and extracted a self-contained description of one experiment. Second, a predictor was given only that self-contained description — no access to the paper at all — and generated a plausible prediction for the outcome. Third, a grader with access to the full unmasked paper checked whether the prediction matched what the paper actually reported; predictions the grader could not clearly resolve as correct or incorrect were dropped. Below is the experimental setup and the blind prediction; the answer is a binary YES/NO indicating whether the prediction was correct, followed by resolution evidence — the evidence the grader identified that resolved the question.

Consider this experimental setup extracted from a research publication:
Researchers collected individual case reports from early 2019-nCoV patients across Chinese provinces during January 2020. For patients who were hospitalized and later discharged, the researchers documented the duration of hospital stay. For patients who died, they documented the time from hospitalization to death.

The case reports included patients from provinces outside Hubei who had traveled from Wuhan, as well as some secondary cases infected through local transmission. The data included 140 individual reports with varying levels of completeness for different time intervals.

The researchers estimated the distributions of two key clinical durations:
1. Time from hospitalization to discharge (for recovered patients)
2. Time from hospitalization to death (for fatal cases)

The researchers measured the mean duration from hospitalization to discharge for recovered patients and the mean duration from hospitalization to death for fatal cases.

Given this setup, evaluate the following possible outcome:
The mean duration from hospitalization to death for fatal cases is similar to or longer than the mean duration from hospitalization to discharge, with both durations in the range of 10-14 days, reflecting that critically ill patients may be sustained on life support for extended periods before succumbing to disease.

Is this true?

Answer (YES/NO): YES